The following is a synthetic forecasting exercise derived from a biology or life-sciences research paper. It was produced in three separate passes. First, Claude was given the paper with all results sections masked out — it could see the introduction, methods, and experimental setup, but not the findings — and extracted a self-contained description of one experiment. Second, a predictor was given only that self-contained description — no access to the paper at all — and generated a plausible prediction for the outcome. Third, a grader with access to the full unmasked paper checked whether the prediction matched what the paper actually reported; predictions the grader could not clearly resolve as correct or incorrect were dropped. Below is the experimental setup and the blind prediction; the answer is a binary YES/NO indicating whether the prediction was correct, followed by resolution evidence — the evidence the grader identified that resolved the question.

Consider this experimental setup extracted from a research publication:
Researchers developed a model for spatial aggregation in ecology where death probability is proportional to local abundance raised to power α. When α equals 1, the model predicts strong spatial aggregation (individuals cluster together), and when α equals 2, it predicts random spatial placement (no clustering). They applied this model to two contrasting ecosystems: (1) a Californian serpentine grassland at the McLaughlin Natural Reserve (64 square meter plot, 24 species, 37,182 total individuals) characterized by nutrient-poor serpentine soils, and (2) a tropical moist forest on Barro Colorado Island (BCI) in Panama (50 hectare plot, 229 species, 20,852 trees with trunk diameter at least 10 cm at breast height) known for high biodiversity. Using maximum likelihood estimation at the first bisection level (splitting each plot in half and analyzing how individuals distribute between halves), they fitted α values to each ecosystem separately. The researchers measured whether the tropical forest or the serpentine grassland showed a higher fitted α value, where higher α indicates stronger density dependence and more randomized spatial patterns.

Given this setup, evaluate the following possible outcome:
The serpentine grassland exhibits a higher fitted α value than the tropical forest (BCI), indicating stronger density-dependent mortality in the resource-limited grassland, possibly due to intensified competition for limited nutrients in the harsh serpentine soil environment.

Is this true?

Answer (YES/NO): NO